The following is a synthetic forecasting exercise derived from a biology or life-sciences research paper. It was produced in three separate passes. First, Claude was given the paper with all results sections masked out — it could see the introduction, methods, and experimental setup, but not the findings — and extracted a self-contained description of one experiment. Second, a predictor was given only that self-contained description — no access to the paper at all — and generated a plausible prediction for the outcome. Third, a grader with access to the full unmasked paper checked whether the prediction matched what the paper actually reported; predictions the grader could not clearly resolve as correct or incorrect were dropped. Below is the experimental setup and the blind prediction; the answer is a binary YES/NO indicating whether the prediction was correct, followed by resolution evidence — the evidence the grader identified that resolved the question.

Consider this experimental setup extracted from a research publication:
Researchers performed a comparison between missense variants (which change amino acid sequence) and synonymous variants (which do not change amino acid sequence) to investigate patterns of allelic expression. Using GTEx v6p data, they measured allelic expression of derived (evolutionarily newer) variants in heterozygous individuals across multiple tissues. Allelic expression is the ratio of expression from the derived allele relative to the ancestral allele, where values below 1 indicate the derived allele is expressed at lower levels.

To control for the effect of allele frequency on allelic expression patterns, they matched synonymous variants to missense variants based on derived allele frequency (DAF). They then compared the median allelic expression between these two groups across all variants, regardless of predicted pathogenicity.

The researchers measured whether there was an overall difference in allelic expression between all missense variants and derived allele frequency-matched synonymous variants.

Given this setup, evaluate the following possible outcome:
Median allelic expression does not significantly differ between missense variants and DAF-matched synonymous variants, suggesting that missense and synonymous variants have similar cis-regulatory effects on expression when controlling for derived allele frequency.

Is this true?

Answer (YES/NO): NO